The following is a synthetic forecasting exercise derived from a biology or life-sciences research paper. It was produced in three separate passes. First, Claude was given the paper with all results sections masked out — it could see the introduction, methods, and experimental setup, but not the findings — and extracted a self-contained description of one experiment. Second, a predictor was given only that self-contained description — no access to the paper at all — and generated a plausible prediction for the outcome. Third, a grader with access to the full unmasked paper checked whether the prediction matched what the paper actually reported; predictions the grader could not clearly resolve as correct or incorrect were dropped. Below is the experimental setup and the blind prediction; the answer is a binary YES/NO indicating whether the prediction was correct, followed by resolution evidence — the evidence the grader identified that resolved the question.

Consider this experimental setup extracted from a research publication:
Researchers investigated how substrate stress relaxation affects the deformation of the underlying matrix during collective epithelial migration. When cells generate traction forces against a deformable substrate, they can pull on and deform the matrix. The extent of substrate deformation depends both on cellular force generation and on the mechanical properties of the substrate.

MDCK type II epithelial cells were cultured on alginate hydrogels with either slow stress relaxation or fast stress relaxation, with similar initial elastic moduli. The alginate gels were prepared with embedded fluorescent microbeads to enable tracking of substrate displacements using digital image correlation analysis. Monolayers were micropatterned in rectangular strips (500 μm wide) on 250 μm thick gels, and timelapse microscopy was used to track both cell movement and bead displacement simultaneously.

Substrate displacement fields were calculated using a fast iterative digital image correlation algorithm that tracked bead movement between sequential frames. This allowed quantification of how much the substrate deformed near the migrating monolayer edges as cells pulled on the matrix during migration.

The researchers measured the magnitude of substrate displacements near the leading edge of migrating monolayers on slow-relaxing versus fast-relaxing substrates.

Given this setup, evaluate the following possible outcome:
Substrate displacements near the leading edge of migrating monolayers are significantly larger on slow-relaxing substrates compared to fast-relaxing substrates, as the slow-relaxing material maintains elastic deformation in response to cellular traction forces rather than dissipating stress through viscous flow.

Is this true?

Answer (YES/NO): NO